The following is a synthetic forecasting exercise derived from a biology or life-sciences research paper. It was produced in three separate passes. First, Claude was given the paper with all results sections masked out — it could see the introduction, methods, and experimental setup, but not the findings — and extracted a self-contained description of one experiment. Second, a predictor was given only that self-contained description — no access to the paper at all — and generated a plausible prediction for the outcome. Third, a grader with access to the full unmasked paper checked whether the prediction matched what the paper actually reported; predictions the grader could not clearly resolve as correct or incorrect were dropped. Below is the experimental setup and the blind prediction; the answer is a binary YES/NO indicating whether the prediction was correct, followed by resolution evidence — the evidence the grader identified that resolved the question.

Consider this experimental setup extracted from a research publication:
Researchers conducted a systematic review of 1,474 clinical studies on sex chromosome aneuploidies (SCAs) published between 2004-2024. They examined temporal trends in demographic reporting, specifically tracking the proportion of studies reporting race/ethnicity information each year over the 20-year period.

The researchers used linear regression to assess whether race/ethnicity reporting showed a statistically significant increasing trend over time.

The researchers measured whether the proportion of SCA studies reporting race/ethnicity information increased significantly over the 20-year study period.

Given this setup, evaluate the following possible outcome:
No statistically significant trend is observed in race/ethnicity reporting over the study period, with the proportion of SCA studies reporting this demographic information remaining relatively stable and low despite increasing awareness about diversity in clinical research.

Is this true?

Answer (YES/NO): NO